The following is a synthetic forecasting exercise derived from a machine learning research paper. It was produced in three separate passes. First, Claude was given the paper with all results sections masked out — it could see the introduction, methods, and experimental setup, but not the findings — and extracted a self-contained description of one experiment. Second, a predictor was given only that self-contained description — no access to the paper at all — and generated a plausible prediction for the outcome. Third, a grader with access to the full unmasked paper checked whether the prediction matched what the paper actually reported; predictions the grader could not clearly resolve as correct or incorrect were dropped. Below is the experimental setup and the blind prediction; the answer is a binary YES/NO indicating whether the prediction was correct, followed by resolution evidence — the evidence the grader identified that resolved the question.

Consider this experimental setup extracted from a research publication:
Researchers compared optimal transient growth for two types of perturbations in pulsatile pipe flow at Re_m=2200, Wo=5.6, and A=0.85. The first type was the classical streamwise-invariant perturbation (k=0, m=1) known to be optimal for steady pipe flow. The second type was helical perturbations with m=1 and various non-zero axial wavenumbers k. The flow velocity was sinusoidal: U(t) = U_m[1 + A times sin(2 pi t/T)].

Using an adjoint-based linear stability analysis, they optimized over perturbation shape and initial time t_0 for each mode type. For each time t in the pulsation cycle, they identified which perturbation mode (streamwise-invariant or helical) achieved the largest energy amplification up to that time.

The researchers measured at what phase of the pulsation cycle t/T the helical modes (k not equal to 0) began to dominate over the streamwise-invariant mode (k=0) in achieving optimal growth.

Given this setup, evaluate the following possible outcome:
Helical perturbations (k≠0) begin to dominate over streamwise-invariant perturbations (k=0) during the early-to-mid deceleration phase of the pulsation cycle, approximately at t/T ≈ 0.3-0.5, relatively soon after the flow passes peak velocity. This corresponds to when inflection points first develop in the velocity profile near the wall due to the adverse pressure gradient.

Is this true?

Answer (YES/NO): NO